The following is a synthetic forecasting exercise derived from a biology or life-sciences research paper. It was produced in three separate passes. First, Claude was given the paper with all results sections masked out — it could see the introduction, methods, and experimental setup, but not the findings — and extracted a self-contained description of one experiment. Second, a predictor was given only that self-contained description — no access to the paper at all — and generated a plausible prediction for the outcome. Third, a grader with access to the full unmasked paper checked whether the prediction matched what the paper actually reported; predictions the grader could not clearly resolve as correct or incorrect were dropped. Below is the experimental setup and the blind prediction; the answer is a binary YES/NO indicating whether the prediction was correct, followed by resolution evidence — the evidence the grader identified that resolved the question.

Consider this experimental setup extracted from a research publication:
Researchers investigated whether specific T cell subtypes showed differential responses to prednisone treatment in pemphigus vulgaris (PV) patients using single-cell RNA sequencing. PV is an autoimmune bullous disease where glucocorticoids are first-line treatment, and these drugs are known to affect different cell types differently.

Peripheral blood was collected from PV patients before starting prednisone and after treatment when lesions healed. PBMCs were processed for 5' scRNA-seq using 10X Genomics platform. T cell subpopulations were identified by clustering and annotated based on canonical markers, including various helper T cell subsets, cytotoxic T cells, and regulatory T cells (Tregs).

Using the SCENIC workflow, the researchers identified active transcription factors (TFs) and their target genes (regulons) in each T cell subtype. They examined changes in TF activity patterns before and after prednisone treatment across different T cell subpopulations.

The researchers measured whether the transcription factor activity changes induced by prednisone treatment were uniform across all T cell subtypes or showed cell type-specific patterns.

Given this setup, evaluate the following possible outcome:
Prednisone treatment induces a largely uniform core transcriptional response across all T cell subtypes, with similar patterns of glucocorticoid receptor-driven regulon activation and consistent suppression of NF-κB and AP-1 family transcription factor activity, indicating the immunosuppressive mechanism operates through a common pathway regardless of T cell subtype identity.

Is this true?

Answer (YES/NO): NO